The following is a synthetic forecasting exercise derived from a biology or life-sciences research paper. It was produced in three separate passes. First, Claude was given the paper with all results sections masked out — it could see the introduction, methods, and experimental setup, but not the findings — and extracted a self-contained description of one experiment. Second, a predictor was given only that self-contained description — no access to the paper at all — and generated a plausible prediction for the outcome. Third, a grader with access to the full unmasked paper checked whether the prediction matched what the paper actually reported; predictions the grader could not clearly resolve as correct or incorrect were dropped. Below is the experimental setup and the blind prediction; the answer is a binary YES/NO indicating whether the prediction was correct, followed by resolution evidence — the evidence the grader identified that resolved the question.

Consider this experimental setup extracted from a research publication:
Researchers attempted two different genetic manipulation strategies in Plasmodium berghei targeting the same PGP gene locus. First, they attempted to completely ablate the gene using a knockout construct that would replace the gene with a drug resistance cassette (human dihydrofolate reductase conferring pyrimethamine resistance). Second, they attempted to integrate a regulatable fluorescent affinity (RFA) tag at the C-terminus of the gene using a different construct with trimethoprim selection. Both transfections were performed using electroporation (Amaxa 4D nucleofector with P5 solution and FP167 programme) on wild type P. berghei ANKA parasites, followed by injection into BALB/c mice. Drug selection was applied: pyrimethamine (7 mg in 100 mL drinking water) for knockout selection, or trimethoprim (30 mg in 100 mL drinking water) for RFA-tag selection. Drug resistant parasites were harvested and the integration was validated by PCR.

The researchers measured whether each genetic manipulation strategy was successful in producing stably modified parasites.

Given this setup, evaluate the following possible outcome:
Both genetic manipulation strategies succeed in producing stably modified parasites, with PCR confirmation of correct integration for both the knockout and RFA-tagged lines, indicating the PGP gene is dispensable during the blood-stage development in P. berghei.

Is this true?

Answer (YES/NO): NO